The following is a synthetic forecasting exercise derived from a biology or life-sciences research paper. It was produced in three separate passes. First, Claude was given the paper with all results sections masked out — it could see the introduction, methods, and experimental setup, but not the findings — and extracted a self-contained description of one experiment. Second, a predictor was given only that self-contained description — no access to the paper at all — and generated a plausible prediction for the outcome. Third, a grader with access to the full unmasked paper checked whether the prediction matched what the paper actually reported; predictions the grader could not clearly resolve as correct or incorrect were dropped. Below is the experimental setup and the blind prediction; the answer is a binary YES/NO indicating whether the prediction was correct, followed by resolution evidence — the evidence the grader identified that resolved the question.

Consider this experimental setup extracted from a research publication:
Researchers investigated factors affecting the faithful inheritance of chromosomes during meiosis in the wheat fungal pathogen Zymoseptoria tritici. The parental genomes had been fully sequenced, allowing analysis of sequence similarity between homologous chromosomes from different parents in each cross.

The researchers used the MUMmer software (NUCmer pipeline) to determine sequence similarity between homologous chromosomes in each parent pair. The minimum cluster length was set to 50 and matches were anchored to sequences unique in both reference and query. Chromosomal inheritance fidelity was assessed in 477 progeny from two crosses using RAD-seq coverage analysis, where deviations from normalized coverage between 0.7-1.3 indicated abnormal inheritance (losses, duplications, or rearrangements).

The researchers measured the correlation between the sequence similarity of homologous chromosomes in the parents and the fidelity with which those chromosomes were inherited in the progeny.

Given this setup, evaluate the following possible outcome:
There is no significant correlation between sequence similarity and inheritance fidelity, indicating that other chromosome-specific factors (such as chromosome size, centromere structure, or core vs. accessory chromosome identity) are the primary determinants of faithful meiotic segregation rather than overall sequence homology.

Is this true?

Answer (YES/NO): NO